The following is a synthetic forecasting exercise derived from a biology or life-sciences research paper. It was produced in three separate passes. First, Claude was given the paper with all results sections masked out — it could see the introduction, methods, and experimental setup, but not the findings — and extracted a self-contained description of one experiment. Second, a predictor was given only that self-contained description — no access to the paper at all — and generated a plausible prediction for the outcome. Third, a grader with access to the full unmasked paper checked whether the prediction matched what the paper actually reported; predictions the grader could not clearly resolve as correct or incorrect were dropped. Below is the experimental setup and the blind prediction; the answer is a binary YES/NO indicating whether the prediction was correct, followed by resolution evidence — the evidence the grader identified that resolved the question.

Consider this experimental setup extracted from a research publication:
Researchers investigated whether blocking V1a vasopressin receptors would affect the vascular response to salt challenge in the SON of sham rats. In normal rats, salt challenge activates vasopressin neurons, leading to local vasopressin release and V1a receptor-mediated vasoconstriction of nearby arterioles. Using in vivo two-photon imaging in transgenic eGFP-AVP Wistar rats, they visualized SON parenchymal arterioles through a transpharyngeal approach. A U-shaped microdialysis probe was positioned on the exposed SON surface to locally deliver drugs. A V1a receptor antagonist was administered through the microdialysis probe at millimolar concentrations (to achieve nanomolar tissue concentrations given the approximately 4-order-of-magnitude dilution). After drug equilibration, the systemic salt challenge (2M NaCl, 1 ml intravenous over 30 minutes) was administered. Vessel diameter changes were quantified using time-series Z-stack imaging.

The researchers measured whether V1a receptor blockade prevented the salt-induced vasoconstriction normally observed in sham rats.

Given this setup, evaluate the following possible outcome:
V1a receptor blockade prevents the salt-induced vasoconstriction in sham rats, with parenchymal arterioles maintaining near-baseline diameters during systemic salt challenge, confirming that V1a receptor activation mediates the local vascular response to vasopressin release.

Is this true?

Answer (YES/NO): NO